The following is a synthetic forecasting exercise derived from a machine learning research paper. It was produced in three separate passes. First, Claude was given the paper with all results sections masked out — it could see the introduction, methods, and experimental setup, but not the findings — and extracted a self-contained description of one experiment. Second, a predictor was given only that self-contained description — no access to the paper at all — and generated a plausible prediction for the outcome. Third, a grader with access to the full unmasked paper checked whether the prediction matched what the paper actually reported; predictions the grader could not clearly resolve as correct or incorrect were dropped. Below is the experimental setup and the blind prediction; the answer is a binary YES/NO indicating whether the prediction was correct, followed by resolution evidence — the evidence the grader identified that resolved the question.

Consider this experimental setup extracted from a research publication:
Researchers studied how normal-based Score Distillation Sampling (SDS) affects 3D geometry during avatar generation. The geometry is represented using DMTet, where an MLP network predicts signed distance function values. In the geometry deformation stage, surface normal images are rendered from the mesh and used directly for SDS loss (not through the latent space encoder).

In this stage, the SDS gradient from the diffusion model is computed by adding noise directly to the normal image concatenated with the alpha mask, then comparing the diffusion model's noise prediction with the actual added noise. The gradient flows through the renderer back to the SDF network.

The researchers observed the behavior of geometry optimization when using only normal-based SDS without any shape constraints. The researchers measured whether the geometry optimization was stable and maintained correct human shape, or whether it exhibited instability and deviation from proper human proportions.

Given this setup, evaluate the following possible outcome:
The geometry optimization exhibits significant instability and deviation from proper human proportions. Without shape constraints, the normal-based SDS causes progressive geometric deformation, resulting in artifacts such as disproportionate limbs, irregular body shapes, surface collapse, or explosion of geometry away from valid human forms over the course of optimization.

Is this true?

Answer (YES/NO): YES